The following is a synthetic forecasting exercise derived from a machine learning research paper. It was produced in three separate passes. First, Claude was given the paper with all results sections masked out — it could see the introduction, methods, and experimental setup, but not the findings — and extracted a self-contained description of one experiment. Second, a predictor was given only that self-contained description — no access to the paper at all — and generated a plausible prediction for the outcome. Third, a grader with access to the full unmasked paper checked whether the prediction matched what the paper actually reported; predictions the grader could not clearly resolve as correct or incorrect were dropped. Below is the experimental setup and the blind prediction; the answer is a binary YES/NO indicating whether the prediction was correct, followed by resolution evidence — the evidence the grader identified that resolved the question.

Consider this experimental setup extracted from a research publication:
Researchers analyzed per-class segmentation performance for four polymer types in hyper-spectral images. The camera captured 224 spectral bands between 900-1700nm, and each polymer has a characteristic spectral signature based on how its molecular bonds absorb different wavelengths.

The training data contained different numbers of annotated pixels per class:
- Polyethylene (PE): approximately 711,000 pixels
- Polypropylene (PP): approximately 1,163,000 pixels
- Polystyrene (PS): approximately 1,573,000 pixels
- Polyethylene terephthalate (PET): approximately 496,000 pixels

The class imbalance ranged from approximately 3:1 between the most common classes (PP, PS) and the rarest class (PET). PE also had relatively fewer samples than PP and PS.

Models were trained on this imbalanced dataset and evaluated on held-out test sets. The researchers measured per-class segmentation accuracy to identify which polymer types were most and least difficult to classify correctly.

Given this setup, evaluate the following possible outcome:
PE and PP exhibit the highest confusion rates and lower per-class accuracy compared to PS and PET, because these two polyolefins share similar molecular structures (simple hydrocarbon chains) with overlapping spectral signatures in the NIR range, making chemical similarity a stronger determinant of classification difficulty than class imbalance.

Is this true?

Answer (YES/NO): NO